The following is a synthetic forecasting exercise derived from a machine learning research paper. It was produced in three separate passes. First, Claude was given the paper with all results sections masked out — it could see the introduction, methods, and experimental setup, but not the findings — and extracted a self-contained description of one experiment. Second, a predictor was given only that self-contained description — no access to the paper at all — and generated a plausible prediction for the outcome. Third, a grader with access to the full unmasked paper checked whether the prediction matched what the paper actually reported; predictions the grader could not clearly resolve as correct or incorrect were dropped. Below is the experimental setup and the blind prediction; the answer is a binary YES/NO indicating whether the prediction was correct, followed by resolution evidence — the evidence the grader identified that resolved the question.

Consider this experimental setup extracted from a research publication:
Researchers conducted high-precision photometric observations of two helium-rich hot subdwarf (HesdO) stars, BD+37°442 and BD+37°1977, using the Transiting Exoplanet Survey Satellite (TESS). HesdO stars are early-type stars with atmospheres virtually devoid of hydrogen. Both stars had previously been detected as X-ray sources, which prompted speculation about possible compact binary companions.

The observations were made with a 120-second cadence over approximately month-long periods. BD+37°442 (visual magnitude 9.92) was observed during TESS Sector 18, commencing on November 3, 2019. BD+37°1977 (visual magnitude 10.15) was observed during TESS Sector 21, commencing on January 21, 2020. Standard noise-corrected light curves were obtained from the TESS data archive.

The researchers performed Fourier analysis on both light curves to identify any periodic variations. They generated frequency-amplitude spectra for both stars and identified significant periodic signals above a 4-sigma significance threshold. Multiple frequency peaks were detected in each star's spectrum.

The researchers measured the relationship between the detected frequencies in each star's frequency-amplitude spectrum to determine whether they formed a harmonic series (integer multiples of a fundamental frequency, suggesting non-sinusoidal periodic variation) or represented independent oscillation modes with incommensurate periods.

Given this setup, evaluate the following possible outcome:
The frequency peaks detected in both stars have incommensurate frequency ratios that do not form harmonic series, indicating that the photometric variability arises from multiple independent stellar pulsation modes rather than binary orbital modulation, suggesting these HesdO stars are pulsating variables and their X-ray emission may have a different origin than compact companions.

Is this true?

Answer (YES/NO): NO